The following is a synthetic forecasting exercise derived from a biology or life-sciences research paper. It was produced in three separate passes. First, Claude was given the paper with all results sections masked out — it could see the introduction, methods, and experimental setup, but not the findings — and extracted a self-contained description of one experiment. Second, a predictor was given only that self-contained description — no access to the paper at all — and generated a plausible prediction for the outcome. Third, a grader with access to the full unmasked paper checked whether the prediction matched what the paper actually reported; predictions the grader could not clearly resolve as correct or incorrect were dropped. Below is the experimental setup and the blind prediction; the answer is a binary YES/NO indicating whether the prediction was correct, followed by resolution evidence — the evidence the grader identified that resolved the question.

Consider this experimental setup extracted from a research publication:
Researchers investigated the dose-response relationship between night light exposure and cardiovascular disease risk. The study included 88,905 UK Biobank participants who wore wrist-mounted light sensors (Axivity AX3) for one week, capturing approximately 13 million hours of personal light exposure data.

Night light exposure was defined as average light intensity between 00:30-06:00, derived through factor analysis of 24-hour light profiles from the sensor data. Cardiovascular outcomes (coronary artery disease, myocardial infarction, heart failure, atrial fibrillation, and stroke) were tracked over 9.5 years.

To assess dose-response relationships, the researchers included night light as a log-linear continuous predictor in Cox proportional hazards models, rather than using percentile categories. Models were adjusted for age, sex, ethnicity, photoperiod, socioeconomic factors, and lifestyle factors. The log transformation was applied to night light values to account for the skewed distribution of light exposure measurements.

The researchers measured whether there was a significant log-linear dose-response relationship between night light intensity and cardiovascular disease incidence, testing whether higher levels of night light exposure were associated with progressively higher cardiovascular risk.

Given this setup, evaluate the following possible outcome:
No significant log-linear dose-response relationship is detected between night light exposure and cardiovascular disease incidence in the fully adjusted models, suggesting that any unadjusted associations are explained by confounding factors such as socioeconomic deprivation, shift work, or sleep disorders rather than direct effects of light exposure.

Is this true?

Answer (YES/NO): NO